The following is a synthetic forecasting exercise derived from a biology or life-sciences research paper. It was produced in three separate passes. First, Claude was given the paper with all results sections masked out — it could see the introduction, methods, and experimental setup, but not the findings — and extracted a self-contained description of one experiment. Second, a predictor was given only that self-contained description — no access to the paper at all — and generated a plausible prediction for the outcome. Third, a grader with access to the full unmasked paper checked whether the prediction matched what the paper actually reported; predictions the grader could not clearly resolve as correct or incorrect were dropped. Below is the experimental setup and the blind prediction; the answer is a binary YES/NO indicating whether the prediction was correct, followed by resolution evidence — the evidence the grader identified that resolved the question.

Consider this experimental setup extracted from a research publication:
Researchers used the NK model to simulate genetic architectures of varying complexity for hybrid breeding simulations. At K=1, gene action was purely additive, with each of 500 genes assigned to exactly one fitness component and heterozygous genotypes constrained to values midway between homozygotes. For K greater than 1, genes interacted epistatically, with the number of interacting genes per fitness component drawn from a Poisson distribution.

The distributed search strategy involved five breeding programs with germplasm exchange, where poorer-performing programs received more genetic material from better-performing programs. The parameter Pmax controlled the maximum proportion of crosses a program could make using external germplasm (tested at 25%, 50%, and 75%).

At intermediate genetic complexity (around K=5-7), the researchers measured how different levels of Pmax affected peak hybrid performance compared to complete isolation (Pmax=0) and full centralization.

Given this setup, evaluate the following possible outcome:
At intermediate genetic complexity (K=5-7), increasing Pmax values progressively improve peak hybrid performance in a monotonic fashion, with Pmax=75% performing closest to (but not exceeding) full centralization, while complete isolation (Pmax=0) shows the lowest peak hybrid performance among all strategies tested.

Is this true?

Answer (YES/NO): NO